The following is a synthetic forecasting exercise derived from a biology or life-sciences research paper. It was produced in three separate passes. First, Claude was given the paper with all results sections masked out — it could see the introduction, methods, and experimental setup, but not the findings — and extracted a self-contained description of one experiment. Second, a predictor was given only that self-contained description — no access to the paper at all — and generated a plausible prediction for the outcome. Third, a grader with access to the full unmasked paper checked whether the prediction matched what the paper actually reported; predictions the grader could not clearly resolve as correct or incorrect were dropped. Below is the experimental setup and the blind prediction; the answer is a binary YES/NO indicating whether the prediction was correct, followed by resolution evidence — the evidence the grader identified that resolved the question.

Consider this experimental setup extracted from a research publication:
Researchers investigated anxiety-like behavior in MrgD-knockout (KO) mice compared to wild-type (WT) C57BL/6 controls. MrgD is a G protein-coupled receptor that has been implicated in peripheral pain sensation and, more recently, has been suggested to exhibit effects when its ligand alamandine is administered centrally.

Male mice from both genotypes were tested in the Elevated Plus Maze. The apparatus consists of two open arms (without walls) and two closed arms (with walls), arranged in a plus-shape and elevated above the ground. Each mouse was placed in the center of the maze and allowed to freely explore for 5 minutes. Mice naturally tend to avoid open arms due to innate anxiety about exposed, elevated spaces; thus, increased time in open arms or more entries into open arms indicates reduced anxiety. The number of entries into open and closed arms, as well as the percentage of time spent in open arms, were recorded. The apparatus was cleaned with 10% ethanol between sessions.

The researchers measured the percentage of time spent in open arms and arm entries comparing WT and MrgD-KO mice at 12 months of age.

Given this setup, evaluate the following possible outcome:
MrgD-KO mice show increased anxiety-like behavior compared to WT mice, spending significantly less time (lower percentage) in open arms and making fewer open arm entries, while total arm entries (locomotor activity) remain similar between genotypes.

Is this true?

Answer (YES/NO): NO